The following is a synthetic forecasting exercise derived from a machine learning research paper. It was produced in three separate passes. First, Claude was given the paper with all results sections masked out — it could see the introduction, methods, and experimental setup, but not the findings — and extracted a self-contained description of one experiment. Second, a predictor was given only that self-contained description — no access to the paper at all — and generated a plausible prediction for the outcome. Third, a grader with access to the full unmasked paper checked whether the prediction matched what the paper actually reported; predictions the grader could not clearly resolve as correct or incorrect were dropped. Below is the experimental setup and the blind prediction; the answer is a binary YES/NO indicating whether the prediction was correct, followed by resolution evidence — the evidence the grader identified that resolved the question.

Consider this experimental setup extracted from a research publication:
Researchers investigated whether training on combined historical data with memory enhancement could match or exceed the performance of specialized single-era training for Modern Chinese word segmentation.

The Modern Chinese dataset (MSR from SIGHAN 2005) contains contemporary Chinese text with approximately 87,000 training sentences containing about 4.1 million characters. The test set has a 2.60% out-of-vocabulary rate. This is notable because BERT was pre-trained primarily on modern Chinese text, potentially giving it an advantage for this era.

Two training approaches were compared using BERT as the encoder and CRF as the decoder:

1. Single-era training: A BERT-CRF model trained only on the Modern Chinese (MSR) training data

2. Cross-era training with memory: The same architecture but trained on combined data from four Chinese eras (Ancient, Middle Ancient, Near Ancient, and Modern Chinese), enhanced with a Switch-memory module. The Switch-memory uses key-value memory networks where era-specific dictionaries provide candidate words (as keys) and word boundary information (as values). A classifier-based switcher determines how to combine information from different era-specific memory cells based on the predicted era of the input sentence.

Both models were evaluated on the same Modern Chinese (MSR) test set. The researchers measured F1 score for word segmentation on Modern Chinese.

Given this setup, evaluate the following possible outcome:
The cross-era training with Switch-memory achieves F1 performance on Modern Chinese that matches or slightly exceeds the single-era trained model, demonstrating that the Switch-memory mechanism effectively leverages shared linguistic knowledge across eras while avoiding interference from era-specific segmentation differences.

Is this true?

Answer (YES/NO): YES